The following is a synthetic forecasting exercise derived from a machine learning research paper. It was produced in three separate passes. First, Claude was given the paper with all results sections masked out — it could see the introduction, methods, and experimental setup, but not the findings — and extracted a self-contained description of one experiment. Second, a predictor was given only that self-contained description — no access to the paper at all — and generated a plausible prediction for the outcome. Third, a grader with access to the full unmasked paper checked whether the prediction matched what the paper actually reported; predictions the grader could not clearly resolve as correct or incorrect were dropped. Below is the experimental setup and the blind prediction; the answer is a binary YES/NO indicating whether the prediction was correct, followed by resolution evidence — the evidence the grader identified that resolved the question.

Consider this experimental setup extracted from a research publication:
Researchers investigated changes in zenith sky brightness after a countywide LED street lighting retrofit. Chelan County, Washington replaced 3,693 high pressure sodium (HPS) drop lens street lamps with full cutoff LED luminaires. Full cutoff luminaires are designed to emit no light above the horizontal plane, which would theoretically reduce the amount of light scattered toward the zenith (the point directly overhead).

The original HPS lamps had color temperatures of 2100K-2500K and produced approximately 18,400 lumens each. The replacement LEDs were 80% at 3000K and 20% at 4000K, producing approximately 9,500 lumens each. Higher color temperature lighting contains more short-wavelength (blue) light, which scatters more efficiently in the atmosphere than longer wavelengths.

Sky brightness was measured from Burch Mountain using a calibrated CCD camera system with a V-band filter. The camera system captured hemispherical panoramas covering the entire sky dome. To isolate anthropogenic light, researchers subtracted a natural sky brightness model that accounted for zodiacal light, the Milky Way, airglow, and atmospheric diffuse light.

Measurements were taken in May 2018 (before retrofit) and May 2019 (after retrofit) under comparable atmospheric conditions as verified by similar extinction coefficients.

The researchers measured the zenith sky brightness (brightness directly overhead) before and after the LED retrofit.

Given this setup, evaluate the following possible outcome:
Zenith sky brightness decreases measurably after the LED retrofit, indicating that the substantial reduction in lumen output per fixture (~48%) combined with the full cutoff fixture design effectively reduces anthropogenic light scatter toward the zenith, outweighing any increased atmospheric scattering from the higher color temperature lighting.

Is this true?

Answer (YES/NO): NO